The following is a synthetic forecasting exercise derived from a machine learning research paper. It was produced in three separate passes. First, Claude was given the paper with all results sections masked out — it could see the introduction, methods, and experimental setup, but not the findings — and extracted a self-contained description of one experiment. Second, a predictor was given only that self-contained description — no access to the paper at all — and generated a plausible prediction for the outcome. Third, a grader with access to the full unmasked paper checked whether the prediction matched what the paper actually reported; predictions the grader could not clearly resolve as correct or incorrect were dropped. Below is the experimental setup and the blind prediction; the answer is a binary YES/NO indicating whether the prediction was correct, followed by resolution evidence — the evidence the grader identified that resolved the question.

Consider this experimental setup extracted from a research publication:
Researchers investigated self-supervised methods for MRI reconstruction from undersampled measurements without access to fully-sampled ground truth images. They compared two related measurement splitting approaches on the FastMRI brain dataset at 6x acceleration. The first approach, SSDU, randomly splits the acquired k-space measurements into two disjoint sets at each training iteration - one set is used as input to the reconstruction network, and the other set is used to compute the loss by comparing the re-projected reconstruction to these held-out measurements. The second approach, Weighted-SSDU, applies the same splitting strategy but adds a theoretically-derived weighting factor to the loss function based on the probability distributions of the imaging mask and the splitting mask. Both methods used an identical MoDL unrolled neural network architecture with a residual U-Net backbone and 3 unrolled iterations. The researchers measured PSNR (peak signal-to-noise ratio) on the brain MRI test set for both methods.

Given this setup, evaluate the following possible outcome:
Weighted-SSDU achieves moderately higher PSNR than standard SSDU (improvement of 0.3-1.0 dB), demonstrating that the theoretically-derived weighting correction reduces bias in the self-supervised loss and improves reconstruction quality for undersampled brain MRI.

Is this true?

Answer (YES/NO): NO